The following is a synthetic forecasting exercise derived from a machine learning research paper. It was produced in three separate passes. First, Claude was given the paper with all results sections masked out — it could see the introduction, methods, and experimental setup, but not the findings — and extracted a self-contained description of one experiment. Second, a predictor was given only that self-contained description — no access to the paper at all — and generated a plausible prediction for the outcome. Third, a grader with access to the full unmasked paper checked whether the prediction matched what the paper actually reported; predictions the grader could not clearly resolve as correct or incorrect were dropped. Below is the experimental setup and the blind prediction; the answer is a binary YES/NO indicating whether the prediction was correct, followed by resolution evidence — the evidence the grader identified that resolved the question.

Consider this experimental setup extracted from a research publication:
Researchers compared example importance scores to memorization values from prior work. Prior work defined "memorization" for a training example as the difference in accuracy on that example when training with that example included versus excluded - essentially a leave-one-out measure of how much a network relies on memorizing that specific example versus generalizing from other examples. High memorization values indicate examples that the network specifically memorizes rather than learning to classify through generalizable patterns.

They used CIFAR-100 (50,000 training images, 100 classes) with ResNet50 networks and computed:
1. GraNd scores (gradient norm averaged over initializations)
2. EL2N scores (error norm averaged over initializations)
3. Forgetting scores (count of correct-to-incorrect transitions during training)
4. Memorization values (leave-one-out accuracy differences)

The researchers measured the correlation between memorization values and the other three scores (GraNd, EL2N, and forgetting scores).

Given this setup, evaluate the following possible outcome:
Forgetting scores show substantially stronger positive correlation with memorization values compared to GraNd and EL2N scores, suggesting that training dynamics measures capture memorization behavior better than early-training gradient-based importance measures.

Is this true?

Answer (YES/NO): NO